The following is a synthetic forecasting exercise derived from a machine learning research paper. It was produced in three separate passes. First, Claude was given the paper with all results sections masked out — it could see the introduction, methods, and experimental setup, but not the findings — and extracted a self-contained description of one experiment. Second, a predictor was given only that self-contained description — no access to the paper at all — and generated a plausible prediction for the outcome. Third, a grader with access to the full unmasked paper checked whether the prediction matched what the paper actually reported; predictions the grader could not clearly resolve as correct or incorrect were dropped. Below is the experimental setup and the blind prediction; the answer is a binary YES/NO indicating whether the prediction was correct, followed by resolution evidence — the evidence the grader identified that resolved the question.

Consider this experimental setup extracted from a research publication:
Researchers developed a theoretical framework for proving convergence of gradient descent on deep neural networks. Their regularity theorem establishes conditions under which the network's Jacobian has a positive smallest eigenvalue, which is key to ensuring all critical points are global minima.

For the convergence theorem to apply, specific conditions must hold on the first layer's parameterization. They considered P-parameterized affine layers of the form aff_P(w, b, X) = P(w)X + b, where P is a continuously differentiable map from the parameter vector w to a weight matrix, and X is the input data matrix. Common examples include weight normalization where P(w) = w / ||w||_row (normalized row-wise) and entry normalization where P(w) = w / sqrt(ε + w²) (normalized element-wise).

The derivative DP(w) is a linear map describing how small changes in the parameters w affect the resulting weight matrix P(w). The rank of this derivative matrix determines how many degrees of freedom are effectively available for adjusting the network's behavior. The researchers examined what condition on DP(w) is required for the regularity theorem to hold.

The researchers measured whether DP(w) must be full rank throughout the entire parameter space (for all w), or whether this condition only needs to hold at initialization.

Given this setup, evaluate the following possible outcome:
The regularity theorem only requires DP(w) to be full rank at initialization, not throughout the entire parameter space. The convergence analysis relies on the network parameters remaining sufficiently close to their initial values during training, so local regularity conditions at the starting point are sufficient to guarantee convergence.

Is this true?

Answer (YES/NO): NO